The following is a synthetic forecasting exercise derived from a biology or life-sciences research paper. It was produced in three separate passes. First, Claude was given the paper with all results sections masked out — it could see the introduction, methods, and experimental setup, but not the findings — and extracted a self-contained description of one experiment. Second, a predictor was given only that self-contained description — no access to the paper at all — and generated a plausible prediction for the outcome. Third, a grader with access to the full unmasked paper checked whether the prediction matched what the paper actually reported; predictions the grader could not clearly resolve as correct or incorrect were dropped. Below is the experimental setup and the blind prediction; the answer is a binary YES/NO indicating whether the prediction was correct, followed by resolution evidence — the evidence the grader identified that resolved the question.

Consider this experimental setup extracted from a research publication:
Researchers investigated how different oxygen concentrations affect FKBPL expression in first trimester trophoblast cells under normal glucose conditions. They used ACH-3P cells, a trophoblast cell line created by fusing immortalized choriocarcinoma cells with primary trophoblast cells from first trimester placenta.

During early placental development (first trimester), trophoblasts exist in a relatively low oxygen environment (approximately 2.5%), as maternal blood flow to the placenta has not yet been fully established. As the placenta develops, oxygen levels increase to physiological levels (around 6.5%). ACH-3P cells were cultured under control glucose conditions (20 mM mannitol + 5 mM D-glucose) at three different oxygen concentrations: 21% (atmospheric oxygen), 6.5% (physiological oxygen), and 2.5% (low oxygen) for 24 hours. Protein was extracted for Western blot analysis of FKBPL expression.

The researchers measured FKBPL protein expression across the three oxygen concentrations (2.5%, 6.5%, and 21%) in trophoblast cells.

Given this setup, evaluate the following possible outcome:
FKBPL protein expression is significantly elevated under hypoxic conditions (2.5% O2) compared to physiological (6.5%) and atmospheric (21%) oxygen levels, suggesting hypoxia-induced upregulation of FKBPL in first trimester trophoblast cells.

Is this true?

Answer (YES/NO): NO